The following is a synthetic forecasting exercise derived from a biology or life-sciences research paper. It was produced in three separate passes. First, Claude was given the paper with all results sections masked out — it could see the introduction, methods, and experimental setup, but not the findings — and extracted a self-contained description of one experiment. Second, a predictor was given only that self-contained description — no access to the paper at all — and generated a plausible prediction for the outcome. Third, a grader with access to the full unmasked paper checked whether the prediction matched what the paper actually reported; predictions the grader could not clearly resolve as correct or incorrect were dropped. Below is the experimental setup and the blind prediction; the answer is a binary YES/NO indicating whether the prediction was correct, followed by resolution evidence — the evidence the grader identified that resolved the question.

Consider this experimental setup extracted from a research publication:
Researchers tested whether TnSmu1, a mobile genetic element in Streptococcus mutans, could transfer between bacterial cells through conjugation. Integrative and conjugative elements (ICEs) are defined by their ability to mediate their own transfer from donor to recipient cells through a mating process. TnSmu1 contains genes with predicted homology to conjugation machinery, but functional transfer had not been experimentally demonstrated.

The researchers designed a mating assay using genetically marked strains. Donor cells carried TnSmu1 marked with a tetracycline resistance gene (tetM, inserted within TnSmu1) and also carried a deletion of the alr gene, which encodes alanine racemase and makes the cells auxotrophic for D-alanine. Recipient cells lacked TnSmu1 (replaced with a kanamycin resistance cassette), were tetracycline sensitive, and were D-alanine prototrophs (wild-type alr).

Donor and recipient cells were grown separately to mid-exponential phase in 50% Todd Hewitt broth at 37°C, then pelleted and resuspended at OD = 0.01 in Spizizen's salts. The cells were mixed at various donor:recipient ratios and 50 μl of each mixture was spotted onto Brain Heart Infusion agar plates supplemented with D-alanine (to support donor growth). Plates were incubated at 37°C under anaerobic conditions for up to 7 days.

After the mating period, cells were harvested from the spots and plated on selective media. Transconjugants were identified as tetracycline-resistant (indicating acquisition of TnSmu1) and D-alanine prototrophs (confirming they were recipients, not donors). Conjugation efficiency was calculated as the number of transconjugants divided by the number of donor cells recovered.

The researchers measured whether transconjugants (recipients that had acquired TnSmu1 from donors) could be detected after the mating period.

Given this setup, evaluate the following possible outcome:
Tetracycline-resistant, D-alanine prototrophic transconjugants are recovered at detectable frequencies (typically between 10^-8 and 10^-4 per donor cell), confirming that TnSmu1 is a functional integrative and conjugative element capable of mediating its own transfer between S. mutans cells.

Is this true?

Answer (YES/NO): YES